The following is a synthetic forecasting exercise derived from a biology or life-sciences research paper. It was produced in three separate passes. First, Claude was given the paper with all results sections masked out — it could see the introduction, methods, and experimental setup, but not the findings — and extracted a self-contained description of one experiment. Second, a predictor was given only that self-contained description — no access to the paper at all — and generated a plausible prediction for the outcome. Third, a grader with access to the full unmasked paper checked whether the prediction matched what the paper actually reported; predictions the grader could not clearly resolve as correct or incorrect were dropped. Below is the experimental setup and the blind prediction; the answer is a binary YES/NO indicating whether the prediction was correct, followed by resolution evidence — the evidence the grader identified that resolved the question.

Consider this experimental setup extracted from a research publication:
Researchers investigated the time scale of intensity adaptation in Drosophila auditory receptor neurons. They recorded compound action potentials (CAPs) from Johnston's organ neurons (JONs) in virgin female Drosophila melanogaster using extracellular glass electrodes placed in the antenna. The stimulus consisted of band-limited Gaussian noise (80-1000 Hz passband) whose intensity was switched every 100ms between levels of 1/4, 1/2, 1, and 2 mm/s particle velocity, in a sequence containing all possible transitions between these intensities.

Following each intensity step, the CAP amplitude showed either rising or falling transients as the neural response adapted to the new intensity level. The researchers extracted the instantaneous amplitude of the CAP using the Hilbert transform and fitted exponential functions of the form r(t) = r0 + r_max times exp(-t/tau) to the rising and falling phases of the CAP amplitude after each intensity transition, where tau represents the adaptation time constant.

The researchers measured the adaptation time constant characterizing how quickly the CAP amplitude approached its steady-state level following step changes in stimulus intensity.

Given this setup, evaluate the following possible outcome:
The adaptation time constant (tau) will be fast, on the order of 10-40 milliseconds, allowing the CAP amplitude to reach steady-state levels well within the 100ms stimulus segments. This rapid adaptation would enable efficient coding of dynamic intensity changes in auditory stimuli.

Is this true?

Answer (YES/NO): YES